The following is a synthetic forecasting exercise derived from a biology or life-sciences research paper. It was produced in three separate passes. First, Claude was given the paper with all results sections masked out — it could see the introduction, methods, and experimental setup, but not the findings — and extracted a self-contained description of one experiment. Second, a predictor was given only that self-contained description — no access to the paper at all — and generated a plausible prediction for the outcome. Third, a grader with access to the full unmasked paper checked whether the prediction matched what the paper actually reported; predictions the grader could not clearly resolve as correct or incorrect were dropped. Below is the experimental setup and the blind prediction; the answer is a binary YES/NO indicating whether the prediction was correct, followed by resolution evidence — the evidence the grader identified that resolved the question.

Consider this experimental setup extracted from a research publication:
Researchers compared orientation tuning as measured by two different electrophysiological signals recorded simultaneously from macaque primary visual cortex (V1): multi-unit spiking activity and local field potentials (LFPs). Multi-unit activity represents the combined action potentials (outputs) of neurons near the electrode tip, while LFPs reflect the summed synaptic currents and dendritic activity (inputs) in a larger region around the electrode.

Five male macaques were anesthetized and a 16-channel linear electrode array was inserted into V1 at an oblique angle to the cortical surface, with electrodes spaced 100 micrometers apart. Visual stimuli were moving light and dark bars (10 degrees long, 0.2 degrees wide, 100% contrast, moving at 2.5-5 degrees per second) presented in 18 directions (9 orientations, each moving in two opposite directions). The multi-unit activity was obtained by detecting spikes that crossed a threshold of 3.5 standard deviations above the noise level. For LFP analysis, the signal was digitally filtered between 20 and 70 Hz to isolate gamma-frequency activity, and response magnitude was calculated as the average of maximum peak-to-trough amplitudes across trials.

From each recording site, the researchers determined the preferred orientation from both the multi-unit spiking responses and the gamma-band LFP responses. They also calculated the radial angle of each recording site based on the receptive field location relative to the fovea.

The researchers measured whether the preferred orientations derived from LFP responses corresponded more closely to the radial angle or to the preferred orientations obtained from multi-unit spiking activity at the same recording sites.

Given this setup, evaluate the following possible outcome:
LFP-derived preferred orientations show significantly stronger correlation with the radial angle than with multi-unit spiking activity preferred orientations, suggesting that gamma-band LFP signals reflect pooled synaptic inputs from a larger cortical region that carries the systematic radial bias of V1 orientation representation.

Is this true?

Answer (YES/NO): YES